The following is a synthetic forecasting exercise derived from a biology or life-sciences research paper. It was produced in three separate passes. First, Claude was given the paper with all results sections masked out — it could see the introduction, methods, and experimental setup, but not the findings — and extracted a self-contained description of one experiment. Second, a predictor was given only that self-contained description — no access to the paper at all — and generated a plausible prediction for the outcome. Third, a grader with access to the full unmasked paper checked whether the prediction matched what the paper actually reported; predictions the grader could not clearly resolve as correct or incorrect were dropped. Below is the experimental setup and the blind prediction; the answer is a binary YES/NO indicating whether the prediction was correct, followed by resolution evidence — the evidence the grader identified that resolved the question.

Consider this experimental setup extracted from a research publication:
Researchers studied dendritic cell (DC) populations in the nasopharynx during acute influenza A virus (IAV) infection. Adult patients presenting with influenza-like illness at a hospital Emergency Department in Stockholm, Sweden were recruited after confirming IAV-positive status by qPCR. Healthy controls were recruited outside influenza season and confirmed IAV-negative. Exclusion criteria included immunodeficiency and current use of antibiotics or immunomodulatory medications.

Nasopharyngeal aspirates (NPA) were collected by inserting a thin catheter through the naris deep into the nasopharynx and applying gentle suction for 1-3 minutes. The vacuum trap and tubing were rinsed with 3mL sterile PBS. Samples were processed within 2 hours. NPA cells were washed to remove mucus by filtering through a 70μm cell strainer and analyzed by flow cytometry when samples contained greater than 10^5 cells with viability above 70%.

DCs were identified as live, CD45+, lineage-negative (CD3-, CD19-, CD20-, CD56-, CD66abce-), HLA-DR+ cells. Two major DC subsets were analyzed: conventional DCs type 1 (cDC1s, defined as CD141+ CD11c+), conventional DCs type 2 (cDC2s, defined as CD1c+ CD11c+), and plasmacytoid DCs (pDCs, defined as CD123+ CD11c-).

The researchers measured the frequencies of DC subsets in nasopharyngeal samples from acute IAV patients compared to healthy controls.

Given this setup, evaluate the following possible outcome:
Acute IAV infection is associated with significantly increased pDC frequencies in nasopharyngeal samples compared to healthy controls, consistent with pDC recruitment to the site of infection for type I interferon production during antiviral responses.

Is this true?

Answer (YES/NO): YES